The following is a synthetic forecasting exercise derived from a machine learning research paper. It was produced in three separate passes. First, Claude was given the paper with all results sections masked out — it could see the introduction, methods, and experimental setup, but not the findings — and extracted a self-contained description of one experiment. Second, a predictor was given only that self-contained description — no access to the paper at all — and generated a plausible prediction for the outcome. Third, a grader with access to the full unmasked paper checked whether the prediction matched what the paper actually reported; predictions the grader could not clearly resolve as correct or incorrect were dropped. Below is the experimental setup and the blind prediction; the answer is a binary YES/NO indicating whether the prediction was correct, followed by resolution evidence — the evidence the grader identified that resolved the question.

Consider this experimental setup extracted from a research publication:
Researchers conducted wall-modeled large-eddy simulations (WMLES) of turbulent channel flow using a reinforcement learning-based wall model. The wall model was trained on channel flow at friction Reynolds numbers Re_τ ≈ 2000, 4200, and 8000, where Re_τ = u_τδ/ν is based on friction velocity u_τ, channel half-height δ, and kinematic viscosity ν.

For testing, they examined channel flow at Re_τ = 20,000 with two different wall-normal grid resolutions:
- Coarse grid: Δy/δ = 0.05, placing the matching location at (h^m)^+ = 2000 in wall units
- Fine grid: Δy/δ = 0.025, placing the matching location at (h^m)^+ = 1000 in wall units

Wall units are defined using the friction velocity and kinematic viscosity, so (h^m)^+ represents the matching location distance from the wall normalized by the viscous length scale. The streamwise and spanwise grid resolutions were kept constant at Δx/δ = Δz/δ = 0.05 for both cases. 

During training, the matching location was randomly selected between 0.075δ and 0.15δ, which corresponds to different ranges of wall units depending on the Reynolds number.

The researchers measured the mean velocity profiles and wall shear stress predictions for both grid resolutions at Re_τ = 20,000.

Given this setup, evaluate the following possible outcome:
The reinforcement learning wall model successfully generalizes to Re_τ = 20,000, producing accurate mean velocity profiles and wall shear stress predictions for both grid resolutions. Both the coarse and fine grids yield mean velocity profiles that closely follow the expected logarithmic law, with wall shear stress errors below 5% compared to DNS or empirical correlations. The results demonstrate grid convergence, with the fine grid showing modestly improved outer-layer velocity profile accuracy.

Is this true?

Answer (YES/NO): NO